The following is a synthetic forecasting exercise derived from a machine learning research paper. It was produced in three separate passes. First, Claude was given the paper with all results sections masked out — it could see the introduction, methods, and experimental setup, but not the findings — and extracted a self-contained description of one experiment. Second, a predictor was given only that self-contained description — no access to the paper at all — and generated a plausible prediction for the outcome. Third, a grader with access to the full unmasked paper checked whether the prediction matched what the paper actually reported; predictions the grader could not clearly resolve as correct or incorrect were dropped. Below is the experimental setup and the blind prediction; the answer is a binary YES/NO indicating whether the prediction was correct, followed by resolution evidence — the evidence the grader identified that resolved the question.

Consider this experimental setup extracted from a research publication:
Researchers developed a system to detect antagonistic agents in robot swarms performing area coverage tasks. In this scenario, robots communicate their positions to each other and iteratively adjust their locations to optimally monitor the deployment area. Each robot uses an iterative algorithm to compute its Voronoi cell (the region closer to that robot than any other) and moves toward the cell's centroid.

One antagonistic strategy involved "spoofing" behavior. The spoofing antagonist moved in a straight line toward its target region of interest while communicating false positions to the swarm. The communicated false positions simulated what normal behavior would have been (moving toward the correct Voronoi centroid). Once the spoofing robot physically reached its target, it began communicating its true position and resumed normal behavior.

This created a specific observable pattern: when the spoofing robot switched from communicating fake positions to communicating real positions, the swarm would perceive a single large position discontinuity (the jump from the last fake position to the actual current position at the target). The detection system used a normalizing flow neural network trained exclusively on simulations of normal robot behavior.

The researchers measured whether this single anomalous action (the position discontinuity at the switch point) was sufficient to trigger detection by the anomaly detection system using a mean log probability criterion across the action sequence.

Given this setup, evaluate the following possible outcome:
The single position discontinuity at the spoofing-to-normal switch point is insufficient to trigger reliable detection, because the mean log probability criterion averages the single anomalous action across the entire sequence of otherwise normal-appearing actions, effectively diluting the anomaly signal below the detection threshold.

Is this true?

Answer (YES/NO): NO